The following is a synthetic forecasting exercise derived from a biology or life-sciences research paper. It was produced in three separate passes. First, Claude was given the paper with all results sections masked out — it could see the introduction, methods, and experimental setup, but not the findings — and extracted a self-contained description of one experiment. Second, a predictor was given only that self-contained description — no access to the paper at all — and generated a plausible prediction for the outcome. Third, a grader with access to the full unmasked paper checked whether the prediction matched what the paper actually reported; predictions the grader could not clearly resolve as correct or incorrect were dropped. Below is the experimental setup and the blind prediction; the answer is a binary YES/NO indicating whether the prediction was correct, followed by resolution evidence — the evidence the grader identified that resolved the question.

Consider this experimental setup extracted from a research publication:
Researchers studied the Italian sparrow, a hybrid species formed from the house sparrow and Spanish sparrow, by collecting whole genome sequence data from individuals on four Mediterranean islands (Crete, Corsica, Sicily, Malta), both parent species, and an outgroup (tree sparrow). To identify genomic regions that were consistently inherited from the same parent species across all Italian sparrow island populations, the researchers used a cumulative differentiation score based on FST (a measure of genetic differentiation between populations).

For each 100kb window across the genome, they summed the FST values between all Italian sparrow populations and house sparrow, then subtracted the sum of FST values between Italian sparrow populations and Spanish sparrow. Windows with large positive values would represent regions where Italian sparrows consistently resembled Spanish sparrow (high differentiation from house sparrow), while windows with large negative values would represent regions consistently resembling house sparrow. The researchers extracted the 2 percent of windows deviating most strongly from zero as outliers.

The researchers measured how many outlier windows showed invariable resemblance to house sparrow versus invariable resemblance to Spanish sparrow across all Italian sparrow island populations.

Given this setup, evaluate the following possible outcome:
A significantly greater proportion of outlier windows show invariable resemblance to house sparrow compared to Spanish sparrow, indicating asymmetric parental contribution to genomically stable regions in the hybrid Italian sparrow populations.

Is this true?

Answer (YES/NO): YES